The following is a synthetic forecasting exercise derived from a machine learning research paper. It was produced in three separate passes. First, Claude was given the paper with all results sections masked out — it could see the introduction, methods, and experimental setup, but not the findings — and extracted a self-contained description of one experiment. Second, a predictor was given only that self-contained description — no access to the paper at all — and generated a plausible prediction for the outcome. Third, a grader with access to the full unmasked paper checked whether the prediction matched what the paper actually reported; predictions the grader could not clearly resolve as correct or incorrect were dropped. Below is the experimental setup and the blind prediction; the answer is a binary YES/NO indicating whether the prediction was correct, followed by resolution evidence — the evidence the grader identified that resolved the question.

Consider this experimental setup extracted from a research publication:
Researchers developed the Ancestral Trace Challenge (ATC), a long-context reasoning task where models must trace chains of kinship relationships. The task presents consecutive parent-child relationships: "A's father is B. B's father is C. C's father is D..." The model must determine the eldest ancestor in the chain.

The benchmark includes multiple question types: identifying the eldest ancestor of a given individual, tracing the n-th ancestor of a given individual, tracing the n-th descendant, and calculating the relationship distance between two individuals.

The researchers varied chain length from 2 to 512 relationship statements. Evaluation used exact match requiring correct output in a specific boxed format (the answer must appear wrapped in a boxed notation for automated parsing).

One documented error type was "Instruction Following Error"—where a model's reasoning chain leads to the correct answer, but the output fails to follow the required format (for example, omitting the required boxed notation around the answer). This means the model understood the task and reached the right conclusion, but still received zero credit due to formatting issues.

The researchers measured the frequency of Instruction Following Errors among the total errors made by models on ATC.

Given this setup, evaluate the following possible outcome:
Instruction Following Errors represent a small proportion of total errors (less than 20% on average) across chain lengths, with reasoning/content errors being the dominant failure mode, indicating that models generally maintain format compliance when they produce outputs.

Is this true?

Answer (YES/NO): YES